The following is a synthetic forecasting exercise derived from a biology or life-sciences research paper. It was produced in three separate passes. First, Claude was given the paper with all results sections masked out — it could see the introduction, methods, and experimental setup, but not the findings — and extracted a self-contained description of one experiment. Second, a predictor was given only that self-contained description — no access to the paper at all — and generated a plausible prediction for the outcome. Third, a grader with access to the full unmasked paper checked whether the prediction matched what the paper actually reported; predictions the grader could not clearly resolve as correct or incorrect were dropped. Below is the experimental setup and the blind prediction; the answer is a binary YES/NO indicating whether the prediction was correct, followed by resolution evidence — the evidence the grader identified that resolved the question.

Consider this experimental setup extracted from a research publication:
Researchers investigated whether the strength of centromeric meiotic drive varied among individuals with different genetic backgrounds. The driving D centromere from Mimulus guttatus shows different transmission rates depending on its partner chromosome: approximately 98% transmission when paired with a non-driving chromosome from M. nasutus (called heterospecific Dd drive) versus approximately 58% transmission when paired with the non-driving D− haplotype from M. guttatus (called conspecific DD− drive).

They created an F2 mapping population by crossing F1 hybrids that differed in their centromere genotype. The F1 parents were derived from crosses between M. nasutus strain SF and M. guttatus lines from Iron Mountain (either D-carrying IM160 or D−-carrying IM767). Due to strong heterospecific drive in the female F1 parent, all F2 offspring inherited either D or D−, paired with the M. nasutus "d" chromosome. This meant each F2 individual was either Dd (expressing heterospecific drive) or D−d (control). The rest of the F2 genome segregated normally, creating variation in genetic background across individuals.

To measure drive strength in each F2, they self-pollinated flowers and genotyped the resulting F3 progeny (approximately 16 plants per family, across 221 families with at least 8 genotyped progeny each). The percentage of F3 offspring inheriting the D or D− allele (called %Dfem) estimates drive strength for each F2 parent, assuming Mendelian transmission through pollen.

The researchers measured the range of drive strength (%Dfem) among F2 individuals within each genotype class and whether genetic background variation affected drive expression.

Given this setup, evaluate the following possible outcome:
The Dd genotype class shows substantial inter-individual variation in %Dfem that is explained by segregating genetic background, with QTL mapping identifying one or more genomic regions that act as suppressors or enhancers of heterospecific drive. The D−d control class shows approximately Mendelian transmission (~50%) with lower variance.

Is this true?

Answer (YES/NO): NO